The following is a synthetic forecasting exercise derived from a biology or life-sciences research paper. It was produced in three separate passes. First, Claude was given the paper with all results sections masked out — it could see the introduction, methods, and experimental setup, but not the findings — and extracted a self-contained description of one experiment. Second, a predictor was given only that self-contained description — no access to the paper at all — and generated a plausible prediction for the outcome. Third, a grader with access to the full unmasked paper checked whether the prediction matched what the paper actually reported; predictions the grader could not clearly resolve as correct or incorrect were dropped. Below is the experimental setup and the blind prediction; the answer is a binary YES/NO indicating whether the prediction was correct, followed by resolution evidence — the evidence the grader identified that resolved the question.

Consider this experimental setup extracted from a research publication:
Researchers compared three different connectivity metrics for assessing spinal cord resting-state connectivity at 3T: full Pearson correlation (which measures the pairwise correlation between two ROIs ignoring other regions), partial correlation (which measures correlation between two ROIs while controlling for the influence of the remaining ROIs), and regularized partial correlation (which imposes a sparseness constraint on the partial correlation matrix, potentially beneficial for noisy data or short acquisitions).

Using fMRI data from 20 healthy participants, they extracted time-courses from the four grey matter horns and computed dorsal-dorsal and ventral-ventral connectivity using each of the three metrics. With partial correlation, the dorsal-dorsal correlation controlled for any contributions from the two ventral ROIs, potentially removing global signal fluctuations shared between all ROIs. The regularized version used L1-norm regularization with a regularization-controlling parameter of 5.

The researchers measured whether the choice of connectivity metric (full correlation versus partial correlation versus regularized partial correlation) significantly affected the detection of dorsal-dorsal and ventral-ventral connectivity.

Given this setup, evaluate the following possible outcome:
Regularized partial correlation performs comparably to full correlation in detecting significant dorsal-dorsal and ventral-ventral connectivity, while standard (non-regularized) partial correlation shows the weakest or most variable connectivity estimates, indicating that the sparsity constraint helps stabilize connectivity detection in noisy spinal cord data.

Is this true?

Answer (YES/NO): NO